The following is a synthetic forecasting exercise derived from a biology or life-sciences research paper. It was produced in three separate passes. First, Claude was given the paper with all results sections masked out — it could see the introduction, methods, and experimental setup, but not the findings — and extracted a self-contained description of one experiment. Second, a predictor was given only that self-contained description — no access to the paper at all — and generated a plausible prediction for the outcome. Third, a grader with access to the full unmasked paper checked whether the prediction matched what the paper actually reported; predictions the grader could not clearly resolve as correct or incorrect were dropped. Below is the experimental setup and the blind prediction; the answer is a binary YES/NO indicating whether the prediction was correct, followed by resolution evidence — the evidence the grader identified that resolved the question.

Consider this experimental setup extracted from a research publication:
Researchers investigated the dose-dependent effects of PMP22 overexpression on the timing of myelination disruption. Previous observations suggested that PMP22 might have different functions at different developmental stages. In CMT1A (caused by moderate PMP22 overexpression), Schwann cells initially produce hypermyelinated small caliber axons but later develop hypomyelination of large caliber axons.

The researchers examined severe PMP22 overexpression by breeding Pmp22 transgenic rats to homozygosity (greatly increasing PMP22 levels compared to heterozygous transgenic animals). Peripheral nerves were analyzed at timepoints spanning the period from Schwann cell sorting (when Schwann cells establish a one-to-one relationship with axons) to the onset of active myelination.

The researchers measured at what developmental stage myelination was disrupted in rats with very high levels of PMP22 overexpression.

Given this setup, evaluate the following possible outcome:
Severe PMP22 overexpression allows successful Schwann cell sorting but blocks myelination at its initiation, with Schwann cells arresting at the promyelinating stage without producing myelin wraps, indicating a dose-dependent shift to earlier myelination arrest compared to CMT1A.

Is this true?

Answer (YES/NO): YES